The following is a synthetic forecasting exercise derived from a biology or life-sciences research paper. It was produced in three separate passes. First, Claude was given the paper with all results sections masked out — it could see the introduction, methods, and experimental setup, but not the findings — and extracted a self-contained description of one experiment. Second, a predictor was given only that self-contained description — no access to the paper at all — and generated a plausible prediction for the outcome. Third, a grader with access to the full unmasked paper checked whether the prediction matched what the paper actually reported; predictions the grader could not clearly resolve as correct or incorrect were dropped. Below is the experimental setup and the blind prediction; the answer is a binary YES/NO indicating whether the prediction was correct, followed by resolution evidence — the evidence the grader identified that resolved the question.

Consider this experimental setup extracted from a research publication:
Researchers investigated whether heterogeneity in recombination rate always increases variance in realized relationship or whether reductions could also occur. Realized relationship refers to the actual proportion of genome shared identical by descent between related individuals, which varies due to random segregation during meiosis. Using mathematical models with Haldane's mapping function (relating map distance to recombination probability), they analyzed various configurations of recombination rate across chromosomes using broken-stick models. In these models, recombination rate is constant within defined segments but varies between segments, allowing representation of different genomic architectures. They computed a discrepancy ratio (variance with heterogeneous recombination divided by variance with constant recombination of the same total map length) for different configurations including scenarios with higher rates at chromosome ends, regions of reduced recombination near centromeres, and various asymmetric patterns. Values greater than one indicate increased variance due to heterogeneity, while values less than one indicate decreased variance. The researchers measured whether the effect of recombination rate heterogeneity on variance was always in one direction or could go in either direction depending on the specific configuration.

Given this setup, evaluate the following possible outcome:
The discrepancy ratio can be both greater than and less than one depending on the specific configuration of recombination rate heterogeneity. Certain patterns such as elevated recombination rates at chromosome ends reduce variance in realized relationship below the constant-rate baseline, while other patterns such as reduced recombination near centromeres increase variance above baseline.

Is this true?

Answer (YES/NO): NO